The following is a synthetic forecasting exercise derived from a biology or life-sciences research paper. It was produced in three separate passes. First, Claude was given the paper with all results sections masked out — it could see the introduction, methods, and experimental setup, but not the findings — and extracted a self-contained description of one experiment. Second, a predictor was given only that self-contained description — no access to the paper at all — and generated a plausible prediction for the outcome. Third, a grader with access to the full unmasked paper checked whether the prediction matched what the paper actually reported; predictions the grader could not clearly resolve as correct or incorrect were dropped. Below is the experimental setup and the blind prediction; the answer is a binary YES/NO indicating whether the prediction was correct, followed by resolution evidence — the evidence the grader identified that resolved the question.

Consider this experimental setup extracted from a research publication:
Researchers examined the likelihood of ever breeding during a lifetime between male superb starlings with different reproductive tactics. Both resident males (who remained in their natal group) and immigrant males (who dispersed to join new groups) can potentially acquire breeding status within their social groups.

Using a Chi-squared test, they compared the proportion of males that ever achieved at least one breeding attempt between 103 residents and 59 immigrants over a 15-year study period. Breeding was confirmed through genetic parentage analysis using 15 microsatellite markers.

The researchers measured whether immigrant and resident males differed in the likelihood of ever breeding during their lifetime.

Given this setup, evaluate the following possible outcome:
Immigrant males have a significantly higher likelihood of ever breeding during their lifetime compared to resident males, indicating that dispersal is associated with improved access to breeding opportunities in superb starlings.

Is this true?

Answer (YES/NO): YES